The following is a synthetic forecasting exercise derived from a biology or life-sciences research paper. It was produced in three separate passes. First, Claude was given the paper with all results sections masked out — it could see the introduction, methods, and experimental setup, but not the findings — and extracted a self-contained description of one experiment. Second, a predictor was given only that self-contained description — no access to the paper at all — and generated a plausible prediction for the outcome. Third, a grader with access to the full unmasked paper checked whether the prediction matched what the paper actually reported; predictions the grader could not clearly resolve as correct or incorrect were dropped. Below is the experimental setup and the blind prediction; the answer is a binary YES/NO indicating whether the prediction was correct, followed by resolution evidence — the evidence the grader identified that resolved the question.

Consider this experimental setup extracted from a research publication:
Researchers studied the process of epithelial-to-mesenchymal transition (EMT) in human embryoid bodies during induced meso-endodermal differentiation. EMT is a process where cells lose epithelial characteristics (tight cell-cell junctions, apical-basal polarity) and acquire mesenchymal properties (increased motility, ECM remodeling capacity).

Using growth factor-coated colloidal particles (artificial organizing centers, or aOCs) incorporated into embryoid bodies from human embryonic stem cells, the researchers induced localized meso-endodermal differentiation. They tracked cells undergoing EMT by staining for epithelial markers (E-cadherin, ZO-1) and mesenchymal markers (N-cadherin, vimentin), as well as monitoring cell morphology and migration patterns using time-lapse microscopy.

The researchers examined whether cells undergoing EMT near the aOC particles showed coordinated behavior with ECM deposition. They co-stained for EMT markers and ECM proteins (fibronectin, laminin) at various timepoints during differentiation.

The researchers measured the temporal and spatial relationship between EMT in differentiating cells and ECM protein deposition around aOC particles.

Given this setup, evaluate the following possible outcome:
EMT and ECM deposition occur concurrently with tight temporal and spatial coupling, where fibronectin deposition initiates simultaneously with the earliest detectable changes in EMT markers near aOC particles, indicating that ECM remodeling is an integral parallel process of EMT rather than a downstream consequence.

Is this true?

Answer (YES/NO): NO